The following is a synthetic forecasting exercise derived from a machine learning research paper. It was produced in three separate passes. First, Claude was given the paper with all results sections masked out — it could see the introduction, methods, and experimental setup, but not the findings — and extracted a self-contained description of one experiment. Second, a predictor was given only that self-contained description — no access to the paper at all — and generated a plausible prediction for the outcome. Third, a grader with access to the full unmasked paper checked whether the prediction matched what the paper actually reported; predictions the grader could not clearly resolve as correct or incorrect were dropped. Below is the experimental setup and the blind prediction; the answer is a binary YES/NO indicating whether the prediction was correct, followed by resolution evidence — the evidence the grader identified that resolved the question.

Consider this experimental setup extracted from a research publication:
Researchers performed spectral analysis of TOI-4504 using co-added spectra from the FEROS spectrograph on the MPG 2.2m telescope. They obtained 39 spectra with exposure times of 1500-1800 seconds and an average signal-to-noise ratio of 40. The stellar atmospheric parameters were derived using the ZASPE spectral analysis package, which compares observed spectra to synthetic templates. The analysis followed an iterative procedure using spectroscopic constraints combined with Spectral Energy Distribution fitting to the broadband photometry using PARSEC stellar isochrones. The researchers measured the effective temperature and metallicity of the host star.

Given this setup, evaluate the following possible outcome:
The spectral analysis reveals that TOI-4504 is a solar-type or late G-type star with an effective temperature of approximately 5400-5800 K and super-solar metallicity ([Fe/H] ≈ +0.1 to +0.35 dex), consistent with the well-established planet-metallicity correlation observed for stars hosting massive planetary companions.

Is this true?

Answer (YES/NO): NO